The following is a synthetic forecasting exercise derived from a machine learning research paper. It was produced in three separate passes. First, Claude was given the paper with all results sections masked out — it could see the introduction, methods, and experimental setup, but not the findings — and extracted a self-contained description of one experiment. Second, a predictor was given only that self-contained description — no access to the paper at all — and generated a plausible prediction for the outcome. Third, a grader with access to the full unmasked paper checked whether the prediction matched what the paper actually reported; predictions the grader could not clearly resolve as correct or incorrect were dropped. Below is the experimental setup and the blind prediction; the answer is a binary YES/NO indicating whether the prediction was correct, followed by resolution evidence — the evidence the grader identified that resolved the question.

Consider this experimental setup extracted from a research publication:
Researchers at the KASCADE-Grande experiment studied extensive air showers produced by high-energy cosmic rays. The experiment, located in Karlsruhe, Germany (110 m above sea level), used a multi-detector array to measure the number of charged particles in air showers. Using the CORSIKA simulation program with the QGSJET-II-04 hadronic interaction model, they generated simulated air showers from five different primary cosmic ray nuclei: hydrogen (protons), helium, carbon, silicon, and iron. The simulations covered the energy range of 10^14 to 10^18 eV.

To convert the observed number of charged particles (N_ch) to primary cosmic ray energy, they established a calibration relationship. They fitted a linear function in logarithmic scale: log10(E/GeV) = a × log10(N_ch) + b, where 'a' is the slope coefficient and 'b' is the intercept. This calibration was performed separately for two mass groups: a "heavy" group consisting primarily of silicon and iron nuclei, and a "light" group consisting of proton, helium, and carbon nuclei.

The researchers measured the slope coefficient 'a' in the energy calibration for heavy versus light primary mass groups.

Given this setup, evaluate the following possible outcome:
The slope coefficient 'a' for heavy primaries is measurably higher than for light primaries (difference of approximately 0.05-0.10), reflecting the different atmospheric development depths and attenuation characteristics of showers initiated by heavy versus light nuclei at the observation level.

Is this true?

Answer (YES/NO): NO